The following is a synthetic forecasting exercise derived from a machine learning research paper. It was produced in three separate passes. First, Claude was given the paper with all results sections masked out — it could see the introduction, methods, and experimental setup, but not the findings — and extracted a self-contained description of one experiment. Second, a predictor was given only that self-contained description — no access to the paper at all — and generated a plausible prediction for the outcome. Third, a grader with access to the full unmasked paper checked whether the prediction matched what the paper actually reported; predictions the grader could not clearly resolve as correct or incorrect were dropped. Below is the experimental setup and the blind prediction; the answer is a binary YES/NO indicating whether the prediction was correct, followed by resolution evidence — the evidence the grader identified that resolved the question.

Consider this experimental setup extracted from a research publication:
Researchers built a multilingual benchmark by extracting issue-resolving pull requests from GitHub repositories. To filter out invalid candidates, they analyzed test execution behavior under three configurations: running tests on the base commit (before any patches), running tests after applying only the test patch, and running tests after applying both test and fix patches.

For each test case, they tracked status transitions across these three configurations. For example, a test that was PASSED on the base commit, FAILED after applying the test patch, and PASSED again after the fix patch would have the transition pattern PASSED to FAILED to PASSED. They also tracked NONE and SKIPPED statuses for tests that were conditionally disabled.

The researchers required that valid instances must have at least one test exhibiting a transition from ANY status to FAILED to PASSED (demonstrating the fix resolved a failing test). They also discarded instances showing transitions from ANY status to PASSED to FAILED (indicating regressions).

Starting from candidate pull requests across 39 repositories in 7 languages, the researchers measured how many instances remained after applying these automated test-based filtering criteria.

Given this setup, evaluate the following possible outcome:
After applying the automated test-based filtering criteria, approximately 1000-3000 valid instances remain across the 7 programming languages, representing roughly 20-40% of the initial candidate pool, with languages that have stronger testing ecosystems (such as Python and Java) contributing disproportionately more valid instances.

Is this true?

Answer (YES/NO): NO